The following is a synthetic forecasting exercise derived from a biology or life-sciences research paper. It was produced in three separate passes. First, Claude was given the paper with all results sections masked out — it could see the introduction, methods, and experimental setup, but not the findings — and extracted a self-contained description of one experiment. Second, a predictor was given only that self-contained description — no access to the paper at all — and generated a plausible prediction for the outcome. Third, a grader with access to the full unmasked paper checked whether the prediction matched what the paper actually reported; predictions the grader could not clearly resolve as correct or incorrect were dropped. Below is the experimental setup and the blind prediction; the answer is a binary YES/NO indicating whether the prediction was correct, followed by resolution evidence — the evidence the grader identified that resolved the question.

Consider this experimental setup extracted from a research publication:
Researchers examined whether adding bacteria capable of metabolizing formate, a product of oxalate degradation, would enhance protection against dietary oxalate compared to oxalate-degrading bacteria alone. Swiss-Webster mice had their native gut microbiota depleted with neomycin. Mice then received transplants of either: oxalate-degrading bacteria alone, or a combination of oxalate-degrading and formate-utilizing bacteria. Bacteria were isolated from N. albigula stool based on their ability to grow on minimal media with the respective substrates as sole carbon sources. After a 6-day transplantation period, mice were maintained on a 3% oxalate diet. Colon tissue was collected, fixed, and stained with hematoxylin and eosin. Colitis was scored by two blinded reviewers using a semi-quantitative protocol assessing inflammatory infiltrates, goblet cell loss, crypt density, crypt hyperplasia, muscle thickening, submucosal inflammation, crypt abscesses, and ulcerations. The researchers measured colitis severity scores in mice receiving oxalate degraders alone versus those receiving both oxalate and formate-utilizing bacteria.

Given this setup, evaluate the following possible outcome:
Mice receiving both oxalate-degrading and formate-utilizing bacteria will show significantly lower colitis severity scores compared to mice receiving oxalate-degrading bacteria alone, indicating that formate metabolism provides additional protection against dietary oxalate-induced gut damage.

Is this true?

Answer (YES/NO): NO